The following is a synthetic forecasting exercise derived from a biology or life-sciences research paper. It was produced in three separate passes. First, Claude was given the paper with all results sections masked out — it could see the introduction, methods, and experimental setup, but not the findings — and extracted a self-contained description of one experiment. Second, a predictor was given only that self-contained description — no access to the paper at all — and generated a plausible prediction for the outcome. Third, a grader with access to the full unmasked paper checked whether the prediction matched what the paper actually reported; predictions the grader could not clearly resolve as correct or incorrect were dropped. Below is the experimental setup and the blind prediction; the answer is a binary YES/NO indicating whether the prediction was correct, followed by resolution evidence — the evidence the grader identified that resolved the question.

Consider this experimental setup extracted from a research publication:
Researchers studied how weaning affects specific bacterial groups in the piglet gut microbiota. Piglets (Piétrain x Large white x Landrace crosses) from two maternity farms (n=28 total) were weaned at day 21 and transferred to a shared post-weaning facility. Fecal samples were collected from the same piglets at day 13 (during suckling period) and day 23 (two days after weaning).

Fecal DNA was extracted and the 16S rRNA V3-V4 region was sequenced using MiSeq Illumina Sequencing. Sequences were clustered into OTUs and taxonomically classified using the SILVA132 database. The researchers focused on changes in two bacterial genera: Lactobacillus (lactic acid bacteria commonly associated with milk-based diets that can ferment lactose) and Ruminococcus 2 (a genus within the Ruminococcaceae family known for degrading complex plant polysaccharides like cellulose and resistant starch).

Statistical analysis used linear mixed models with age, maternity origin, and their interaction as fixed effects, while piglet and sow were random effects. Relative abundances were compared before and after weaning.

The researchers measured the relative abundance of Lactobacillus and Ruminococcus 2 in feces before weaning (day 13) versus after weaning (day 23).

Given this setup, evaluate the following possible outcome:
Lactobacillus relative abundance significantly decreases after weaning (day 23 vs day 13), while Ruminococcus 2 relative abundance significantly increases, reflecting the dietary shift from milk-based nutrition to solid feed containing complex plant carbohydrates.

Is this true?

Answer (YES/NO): YES